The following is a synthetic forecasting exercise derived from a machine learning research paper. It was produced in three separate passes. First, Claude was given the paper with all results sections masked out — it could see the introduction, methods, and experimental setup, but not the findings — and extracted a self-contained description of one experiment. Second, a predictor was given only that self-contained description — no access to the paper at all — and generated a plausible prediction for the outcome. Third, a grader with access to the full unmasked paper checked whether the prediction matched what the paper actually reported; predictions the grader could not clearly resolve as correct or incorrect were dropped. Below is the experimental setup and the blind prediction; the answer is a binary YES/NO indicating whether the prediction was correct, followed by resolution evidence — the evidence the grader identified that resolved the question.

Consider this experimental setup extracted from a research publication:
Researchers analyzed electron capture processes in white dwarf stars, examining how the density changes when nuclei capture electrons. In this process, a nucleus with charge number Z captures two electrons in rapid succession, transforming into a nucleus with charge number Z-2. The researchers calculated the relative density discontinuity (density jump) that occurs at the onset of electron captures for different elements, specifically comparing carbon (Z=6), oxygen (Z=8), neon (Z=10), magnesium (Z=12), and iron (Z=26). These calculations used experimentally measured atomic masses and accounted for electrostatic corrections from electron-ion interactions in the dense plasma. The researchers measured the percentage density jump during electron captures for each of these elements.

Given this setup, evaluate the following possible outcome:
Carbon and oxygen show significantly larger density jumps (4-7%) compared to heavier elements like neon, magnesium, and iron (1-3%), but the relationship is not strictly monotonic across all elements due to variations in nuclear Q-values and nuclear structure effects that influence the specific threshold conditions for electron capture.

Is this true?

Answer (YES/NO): NO